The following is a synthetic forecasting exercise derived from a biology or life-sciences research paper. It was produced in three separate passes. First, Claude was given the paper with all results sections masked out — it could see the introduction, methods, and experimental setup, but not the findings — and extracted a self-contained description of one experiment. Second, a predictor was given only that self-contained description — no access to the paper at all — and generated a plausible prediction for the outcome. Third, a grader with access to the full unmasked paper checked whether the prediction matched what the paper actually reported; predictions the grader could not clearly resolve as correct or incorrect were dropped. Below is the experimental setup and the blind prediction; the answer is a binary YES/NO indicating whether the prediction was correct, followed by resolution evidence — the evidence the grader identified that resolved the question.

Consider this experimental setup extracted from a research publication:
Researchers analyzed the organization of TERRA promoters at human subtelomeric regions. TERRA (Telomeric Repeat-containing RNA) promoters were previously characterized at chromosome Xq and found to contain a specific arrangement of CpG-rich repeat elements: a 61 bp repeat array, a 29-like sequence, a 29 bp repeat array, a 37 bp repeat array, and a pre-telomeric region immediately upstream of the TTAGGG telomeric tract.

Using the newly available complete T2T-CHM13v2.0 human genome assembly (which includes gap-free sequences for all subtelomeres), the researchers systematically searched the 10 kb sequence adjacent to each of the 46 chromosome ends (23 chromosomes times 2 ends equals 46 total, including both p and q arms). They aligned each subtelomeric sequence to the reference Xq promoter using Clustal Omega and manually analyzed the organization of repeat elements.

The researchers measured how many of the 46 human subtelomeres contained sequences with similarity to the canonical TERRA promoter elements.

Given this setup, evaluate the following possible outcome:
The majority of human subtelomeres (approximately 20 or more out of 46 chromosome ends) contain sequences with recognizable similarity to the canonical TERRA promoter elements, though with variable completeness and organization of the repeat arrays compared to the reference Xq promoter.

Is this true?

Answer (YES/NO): YES